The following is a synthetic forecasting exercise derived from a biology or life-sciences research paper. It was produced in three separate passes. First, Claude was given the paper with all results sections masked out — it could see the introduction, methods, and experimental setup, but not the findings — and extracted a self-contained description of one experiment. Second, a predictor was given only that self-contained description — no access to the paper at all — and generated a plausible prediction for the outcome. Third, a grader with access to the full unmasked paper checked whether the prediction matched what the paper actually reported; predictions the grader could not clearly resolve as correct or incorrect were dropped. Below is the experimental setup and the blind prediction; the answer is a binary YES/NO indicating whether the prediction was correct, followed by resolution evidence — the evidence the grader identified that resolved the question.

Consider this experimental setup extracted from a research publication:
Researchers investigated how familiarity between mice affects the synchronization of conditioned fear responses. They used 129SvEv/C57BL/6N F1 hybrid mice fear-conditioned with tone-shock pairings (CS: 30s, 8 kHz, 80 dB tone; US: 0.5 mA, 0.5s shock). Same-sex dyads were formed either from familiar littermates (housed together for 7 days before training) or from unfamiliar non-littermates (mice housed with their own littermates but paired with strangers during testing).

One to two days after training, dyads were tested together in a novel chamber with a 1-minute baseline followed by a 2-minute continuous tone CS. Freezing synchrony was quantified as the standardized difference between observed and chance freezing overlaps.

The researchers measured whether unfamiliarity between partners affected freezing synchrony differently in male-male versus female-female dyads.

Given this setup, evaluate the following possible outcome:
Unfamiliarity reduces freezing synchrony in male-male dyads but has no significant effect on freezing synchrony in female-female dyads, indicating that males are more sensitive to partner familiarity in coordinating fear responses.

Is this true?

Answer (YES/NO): YES